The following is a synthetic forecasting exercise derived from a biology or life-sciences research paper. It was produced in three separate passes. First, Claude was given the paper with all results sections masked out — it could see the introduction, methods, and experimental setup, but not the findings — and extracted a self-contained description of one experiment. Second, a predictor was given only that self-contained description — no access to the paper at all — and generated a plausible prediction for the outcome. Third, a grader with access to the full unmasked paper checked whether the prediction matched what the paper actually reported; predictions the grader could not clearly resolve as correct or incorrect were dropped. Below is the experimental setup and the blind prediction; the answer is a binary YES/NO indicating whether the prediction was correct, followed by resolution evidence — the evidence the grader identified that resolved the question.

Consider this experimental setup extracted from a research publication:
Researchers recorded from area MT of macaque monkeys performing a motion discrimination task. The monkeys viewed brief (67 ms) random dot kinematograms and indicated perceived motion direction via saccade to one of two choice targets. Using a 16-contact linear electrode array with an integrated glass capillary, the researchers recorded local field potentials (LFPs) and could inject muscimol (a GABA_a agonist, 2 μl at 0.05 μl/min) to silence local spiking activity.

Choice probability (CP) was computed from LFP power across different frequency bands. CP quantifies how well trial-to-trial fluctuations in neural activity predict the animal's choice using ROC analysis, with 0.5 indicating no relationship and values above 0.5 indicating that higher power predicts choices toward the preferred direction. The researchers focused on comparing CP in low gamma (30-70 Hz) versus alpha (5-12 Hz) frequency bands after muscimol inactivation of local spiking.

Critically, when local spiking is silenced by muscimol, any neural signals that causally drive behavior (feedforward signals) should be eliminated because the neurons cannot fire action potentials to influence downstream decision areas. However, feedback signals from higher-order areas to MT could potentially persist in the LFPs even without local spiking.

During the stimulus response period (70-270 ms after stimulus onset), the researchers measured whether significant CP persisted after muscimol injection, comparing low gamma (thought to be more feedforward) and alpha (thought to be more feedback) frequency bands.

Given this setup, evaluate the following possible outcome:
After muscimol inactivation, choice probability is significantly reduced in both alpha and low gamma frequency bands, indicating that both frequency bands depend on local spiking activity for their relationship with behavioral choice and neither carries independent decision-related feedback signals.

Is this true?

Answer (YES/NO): NO